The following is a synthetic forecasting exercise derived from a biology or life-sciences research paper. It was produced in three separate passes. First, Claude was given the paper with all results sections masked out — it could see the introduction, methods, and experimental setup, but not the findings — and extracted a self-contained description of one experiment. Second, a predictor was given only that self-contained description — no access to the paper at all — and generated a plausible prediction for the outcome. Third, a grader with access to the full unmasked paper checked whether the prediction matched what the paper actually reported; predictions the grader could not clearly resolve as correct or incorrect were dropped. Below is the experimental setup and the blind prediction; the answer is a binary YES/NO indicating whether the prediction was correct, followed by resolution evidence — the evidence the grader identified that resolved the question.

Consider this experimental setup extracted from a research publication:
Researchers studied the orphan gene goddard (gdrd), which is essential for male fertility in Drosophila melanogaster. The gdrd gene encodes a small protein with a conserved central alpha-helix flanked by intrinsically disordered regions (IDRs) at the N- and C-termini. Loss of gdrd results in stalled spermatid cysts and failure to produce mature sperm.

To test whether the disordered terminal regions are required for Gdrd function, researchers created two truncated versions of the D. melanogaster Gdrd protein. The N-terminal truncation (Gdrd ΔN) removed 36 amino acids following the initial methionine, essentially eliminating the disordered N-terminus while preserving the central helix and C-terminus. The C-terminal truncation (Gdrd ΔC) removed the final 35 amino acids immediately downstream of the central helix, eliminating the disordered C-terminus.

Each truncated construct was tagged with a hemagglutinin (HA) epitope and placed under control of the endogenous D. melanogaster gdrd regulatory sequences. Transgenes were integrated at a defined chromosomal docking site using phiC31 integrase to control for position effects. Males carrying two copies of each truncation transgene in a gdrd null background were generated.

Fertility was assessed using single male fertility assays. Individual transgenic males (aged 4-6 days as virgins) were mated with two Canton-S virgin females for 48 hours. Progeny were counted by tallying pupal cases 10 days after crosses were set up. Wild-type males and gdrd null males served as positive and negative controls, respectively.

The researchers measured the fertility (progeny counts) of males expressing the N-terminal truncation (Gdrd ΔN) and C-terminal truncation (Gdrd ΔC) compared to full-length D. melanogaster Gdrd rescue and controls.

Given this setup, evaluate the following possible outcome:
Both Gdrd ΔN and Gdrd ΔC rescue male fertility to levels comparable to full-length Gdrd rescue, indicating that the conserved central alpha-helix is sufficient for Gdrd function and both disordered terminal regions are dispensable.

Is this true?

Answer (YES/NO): NO